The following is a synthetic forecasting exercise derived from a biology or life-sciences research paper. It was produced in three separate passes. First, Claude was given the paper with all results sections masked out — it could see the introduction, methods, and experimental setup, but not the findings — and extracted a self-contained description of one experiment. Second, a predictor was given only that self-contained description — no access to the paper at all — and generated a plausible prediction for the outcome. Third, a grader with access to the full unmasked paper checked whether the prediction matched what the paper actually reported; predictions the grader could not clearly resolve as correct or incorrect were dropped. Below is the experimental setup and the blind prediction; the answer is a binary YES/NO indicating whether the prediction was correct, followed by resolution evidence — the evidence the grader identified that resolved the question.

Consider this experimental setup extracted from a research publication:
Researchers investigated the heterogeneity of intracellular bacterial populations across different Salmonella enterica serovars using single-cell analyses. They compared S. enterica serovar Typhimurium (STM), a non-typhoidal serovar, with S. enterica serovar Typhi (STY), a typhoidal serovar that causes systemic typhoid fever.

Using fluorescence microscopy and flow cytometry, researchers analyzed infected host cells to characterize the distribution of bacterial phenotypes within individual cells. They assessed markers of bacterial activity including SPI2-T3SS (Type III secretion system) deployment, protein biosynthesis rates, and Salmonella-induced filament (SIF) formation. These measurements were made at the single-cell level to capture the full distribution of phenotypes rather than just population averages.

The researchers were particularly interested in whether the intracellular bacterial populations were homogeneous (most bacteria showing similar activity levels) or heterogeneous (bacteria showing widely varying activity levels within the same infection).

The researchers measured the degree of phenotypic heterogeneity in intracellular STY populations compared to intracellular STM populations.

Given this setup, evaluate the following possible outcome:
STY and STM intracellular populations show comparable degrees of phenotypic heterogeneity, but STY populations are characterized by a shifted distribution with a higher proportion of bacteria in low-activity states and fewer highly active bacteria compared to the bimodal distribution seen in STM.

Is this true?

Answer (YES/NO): NO